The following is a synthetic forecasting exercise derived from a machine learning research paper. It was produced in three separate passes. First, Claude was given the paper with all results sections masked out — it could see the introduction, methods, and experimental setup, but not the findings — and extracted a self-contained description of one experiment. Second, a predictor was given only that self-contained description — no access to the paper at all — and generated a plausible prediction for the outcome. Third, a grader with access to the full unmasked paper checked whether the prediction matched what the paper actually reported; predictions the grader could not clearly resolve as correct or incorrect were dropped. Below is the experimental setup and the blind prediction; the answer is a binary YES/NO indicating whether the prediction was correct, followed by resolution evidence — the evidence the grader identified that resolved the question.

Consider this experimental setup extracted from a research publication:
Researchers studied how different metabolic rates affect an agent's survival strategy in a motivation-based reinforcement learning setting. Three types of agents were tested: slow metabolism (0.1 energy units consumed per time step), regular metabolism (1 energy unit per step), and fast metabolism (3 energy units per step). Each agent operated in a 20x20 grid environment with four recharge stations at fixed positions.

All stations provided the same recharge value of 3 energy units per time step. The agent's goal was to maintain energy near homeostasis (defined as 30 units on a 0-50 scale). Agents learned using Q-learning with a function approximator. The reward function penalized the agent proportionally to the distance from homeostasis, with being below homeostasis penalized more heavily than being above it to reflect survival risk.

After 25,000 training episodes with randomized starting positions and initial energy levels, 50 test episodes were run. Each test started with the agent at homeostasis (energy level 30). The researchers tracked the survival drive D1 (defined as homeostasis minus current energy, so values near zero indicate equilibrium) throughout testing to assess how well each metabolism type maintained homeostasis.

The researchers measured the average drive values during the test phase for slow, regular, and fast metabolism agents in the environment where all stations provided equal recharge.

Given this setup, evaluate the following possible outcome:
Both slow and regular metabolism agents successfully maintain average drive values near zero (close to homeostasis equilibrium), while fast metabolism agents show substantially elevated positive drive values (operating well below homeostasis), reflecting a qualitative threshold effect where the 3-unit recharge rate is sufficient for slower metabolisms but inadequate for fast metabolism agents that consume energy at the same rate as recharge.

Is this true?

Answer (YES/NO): NO